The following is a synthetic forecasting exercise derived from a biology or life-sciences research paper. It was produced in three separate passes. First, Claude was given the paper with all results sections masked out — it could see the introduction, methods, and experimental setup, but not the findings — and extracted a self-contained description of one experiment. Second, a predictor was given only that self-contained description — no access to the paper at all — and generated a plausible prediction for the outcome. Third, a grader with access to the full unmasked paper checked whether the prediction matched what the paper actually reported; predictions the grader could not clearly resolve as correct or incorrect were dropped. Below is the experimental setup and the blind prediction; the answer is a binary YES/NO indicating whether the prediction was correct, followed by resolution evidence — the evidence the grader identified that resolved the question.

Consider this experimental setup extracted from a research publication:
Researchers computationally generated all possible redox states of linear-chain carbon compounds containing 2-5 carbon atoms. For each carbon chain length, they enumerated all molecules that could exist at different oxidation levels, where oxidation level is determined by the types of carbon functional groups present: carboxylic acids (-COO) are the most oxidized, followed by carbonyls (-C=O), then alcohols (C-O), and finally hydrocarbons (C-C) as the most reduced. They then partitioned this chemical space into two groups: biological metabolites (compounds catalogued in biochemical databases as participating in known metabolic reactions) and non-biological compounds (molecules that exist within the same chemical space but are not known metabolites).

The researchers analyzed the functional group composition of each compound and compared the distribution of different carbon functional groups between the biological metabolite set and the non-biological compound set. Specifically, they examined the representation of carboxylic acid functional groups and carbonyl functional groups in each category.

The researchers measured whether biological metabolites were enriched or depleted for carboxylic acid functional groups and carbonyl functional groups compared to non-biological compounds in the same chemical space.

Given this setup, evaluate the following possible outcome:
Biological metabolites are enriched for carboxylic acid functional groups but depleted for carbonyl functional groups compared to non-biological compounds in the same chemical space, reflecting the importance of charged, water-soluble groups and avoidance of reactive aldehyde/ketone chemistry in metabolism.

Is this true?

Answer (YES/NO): YES